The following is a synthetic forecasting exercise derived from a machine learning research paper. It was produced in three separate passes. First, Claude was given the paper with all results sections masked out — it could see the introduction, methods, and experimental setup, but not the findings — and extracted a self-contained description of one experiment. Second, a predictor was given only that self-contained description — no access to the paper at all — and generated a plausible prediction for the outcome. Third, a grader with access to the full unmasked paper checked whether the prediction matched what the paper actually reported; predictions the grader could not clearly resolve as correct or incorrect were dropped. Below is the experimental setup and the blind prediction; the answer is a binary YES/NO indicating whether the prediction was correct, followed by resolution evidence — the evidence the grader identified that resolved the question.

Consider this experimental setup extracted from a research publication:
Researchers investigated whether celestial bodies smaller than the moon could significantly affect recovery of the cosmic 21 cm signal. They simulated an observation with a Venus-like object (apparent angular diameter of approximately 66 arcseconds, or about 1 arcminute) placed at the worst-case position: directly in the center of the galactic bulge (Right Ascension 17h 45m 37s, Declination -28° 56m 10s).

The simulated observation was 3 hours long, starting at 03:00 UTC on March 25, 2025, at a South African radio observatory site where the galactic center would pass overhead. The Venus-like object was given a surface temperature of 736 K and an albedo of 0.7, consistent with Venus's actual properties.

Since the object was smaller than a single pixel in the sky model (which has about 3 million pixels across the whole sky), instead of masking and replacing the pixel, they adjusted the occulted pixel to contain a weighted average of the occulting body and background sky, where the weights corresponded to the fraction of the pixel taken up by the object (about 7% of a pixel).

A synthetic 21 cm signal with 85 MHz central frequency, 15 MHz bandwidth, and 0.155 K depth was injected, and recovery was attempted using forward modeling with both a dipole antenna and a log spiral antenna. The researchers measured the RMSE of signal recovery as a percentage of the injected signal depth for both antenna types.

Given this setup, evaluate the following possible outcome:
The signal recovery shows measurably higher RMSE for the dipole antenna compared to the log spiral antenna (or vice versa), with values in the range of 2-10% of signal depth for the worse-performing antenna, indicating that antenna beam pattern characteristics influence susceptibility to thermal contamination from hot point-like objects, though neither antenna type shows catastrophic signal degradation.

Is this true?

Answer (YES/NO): YES